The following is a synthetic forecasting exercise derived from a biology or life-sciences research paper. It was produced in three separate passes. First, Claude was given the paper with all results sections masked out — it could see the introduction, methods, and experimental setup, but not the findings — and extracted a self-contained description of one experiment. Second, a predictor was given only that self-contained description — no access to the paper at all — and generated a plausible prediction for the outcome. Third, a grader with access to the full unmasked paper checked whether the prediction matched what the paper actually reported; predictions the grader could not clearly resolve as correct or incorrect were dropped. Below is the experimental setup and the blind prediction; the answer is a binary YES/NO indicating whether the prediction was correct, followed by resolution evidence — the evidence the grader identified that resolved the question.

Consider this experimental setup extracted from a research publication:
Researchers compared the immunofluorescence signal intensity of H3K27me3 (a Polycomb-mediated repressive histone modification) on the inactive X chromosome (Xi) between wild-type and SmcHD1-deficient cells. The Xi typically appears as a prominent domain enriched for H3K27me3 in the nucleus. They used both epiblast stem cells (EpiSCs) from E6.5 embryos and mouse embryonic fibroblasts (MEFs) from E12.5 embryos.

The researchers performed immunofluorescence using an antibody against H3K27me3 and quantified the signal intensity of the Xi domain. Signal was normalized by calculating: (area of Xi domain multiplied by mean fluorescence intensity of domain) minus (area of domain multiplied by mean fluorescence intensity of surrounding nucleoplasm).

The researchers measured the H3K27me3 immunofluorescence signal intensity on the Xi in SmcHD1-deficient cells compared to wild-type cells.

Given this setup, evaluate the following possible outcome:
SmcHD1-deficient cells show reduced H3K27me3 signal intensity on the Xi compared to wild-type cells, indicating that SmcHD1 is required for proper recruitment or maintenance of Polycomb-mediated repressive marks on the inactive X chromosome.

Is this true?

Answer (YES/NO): NO